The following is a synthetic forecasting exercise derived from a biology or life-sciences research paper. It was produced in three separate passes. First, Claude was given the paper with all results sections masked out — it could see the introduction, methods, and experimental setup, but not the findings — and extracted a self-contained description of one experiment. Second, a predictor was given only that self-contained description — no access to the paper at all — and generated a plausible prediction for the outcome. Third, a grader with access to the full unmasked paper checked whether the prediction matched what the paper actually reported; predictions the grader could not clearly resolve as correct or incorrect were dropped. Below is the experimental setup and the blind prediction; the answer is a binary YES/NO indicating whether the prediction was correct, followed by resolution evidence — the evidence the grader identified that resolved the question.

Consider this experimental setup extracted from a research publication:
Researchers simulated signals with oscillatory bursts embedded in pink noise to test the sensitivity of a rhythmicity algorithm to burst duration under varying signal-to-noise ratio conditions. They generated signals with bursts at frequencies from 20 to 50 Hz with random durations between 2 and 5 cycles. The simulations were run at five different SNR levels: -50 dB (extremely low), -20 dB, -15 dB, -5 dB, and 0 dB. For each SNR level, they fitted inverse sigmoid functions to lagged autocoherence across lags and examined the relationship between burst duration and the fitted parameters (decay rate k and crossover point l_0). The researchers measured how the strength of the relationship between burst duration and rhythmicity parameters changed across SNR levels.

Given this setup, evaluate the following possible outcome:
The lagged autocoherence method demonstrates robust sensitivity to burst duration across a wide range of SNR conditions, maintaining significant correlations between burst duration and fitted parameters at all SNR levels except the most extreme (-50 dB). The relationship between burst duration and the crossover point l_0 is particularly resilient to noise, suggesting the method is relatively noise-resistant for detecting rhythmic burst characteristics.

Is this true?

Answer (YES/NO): NO